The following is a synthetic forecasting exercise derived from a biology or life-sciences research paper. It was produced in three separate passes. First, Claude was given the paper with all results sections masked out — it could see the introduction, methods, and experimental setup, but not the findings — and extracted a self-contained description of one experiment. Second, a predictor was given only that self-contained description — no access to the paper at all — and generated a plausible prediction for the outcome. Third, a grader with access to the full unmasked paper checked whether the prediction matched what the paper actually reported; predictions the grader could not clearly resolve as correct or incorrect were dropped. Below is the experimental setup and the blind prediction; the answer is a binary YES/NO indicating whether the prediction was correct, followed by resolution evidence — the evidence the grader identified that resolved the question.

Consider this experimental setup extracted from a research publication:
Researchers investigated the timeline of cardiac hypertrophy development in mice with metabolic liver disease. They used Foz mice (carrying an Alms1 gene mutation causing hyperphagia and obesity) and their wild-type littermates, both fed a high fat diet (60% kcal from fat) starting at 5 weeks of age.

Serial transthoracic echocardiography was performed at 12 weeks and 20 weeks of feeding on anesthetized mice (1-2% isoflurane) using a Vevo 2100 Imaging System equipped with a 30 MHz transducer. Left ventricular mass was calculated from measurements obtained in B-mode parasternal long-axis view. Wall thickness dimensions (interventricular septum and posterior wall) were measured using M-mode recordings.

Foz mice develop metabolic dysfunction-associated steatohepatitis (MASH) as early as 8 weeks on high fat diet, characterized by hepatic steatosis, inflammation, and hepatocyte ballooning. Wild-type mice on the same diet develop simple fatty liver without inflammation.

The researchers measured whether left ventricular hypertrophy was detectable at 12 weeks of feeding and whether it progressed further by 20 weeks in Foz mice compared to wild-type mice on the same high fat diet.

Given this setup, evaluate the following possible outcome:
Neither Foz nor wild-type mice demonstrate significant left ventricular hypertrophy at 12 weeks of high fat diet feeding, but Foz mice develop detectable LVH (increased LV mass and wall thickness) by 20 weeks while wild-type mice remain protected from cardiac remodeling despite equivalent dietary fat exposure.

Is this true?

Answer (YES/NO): NO